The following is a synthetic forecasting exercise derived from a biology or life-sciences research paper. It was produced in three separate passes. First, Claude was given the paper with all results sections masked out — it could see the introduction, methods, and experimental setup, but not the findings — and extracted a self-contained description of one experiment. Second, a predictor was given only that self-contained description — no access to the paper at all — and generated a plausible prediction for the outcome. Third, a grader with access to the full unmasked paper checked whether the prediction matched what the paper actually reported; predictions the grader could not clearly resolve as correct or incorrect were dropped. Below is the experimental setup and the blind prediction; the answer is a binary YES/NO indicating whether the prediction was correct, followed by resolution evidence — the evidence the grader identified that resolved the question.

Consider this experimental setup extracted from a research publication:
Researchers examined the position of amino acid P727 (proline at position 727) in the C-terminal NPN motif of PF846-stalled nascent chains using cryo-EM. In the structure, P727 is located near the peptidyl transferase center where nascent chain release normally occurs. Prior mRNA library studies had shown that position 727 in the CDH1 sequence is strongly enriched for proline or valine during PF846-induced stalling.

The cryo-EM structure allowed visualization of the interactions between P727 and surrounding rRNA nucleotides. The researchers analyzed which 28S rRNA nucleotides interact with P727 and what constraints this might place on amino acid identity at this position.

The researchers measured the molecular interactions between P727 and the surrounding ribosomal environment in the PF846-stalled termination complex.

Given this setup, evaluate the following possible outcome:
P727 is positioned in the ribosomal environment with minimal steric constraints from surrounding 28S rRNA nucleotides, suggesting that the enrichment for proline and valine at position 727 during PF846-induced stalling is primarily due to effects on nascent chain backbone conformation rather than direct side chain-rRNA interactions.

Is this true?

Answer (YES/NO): NO